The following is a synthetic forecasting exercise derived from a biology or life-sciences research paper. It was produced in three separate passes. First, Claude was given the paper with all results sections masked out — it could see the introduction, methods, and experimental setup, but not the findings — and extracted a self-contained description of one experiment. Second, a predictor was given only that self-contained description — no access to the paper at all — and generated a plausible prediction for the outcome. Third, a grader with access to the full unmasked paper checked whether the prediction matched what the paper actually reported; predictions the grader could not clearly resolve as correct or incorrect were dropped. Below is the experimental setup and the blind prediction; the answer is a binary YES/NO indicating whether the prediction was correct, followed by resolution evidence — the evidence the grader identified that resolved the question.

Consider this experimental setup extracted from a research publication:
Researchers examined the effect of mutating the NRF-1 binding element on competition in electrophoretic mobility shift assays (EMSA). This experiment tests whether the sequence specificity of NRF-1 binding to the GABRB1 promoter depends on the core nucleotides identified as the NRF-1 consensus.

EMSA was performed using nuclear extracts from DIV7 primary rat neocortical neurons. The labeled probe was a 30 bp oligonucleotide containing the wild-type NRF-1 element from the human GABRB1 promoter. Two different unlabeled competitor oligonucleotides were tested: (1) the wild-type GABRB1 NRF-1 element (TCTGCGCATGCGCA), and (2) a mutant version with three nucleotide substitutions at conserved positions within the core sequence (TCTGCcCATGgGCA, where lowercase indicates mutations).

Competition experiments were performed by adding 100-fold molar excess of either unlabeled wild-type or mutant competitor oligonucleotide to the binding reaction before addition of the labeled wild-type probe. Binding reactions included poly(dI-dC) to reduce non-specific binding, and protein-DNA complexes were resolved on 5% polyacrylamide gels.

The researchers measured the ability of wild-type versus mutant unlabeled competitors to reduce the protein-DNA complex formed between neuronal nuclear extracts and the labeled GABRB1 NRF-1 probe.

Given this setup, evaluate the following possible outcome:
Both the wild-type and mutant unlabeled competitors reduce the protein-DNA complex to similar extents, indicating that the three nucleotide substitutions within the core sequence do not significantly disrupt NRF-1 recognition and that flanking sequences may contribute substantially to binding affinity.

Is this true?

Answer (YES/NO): NO